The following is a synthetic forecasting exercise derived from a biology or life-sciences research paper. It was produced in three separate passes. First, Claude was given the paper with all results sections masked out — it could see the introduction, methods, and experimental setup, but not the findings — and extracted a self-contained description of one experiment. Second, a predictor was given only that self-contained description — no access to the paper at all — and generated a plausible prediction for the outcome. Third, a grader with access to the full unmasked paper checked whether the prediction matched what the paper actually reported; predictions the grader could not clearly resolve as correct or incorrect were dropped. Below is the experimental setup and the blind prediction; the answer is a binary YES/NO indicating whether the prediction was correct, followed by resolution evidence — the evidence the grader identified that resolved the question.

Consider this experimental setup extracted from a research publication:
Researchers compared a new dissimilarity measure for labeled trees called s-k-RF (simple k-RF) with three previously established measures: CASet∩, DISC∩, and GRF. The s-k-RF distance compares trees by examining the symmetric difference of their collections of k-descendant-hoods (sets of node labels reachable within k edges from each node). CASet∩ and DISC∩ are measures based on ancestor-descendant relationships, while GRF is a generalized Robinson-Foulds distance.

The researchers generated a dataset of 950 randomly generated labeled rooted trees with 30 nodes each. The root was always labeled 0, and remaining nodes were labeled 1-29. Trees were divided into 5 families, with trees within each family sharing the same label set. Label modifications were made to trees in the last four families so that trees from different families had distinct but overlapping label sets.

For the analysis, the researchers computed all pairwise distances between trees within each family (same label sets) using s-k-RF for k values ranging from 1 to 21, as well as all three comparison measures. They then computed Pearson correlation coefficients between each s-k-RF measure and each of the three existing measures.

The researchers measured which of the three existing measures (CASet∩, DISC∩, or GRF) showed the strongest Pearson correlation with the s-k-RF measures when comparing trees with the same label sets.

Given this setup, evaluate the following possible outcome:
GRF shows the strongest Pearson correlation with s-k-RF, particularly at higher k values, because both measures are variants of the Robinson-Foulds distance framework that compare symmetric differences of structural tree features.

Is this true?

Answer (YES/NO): NO